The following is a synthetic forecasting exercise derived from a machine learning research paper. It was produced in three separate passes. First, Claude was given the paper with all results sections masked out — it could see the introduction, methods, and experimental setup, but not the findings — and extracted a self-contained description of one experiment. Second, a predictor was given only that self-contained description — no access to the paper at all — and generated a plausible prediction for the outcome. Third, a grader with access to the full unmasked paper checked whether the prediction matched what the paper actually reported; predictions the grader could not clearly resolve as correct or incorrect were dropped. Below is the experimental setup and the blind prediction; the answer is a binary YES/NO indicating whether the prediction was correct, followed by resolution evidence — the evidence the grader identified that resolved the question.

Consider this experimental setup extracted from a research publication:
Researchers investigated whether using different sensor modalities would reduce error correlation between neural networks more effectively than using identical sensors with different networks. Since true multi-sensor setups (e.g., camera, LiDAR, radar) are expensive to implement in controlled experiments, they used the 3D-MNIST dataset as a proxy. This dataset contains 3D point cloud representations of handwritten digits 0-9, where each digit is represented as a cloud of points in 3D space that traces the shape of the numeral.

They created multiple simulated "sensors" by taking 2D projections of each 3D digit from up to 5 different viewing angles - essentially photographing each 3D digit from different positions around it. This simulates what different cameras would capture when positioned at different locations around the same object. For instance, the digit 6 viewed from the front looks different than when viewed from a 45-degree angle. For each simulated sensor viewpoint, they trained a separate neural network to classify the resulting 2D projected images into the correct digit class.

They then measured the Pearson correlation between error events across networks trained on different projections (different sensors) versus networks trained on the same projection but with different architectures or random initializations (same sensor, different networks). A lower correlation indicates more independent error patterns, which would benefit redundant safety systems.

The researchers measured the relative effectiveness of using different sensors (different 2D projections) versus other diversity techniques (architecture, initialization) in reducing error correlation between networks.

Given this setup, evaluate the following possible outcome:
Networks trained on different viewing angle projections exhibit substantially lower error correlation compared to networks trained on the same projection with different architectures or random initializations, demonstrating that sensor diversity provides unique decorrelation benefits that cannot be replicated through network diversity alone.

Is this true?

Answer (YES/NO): YES